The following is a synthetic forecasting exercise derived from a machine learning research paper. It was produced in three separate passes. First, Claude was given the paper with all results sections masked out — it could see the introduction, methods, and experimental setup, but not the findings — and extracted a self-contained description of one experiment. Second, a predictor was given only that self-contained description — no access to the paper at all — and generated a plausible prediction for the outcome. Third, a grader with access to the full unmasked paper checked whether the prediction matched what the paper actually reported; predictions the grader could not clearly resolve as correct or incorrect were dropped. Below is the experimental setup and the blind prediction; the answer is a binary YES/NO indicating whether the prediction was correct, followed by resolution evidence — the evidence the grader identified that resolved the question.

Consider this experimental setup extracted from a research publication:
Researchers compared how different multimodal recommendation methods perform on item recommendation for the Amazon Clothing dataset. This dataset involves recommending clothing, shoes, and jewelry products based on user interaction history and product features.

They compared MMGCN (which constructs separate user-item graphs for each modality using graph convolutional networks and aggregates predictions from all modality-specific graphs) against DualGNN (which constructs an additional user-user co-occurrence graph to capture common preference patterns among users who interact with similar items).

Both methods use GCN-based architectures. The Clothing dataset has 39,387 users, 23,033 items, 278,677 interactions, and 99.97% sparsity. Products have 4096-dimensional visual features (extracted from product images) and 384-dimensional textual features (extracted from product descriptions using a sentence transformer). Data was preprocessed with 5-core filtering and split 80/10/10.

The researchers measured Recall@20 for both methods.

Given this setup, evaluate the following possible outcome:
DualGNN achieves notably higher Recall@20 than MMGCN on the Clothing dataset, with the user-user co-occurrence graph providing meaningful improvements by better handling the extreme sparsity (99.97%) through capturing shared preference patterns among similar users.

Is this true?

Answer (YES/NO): YES